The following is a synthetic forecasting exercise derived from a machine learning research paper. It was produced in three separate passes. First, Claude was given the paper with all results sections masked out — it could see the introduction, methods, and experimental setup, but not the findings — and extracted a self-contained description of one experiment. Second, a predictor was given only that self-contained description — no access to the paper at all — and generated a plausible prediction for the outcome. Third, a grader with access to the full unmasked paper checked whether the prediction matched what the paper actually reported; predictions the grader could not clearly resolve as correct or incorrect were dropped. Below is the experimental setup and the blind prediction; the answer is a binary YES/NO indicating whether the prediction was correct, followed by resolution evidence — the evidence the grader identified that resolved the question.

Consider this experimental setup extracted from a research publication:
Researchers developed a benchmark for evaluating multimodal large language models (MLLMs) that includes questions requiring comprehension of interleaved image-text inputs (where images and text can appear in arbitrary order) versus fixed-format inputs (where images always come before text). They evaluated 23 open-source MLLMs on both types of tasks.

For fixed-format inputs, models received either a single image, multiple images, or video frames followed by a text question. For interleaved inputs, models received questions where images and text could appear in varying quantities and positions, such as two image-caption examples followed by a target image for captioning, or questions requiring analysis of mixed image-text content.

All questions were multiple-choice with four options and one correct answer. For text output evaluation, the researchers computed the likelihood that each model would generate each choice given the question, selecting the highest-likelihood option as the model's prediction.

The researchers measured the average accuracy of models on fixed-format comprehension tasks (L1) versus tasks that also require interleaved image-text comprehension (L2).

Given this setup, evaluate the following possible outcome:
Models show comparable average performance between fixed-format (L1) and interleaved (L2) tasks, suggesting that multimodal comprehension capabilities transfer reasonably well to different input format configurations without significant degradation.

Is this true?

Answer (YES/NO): NO